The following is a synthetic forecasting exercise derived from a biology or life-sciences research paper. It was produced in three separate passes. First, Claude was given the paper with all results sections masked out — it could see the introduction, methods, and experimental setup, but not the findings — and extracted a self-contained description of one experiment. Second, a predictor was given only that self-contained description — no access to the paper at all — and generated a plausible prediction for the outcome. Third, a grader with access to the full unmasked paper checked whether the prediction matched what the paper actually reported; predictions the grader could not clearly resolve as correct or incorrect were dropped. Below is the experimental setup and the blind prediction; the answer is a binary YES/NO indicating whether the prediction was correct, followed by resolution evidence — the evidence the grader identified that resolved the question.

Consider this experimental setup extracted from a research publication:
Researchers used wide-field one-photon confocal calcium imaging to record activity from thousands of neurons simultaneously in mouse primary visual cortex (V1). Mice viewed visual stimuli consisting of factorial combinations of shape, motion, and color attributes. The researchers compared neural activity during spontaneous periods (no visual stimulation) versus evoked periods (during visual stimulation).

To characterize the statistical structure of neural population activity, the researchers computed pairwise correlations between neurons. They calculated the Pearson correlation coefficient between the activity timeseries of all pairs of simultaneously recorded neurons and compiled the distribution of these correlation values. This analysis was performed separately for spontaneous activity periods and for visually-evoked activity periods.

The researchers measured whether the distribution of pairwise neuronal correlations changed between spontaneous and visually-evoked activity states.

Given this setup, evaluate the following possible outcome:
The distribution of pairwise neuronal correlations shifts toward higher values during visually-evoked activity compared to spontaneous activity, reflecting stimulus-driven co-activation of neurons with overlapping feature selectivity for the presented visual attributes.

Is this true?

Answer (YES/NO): NO